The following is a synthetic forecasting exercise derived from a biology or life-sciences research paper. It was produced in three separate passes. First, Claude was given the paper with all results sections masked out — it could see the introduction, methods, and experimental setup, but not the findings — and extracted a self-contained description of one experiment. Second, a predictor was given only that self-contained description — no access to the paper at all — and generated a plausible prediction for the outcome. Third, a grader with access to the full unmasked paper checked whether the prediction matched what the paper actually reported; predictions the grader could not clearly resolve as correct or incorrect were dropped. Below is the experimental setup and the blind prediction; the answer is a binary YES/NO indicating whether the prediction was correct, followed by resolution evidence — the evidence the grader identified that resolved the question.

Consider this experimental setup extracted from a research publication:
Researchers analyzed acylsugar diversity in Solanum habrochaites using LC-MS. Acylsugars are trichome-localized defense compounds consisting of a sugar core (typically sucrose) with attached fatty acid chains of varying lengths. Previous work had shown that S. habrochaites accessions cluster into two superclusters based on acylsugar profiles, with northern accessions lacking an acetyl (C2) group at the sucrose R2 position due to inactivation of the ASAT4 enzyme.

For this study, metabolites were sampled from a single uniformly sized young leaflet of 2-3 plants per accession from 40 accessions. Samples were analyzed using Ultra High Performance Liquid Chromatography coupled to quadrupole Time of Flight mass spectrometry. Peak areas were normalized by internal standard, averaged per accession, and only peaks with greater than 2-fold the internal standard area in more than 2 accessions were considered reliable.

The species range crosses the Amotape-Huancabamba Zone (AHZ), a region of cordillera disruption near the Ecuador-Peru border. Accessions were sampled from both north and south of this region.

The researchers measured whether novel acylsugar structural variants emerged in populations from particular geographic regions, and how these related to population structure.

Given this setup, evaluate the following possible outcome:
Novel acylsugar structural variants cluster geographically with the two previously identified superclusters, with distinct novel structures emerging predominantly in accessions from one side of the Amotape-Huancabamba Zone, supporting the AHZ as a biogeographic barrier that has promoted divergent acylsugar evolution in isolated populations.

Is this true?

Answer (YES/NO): YES